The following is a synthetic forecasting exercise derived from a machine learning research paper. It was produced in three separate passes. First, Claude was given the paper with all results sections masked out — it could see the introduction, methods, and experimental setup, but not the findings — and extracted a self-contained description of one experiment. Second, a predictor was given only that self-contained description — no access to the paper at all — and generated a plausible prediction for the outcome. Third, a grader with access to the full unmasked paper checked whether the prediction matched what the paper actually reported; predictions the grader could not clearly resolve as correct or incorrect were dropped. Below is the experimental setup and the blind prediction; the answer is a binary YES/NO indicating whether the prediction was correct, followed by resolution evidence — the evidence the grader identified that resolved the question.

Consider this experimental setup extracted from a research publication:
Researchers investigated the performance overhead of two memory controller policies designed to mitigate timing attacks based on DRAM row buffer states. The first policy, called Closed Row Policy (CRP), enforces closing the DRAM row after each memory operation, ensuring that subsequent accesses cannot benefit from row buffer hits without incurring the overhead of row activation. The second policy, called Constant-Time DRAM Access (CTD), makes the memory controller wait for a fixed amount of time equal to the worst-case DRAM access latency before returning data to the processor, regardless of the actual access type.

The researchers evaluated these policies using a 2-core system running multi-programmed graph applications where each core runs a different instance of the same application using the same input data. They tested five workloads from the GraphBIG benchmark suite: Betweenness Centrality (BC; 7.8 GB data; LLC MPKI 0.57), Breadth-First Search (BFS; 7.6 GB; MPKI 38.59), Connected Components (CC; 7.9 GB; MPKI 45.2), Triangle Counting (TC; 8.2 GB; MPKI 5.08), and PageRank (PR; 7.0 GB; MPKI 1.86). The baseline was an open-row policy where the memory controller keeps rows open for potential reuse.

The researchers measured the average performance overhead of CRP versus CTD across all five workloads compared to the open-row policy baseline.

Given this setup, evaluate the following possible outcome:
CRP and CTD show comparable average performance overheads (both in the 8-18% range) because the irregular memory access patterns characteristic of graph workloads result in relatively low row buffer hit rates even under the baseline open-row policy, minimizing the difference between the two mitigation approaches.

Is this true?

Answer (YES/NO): NO